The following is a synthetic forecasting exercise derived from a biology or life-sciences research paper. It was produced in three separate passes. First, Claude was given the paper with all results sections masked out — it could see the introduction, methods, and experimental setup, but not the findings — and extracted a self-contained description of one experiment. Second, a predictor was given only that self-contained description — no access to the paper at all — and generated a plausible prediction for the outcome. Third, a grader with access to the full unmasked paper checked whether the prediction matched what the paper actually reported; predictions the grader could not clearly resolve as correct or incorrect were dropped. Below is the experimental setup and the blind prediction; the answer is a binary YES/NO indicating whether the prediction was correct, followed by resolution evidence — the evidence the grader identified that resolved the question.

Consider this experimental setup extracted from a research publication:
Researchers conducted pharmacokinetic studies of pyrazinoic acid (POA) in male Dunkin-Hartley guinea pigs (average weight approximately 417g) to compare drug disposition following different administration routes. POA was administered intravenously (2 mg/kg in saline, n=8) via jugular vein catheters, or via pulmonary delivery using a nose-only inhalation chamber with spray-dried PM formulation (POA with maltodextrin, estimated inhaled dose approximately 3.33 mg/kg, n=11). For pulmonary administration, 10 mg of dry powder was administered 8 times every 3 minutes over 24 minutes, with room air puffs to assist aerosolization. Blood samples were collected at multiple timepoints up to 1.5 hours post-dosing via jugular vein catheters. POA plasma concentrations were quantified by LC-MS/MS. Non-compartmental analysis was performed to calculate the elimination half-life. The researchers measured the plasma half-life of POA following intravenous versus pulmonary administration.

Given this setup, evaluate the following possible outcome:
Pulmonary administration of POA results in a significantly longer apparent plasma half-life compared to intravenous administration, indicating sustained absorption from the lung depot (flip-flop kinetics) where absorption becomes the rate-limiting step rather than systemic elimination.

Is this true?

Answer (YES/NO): YES